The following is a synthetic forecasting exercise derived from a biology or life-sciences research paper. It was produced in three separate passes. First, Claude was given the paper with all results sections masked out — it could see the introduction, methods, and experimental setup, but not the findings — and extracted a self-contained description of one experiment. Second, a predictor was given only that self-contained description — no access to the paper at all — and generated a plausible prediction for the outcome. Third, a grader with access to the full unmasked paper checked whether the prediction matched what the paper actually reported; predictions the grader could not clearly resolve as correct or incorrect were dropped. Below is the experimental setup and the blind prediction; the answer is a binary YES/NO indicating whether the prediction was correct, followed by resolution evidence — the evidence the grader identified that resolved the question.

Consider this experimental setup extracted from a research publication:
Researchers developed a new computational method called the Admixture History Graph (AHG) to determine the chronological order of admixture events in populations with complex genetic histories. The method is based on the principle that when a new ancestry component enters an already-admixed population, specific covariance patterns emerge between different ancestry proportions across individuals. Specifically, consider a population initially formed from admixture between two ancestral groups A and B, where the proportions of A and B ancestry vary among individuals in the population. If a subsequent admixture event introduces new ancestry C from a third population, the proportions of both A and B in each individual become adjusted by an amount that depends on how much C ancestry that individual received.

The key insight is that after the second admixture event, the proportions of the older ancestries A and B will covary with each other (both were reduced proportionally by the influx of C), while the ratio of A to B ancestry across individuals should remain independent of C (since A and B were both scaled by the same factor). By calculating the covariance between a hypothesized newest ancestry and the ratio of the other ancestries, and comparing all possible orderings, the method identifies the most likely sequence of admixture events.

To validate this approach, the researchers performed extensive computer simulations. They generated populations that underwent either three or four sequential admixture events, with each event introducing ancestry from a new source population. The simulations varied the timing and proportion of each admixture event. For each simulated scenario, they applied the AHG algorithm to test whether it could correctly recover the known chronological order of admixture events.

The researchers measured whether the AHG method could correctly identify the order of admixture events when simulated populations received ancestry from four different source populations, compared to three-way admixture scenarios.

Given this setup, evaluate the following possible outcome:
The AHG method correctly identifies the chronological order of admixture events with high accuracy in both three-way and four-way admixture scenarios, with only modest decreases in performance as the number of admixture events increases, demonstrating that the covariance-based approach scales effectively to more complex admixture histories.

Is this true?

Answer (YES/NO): YES